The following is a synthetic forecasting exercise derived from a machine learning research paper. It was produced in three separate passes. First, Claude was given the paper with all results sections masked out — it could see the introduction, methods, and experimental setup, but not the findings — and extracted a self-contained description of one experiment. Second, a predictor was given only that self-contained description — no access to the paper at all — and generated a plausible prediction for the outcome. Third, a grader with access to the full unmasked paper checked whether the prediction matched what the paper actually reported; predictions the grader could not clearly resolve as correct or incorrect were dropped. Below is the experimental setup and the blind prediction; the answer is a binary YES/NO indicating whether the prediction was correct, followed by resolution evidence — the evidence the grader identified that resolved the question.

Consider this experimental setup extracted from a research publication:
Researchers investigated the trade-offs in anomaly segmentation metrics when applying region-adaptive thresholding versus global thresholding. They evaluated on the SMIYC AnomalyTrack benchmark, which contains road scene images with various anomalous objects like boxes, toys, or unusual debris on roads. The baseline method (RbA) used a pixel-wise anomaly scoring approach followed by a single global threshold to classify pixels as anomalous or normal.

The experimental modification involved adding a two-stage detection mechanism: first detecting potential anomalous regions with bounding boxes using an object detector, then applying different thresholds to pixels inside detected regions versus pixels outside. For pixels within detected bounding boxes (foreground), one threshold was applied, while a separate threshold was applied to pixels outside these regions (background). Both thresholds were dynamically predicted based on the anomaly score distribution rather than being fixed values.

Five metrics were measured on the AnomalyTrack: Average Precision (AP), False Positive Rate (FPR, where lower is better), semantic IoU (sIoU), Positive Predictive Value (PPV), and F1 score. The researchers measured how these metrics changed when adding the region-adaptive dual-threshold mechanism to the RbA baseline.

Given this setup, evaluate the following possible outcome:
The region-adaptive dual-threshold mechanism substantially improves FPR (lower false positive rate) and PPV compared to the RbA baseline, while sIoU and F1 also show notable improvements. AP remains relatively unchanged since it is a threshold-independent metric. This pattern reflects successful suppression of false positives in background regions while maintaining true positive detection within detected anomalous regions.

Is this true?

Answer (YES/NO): NO